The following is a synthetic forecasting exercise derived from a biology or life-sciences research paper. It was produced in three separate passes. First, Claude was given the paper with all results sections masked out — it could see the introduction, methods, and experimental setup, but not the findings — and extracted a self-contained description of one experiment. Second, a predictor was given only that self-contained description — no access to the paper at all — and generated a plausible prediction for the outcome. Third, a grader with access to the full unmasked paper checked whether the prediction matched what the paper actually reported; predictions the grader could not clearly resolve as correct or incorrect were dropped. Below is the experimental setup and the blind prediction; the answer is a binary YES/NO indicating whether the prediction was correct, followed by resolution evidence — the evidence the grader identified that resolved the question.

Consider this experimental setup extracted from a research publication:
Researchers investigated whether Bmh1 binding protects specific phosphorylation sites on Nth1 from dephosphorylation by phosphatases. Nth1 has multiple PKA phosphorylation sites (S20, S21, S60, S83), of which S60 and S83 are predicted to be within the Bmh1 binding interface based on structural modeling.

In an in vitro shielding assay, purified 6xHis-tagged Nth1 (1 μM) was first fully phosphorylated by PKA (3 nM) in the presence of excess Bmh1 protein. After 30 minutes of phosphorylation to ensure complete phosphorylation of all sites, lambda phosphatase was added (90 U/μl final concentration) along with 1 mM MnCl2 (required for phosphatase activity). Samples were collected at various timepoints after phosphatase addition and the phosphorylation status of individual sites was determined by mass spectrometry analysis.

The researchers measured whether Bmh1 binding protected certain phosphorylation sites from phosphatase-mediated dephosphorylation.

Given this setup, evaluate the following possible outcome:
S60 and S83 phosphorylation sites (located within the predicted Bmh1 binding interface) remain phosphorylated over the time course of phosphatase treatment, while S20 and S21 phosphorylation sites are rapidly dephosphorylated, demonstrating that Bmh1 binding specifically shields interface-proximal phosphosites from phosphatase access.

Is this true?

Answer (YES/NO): YES